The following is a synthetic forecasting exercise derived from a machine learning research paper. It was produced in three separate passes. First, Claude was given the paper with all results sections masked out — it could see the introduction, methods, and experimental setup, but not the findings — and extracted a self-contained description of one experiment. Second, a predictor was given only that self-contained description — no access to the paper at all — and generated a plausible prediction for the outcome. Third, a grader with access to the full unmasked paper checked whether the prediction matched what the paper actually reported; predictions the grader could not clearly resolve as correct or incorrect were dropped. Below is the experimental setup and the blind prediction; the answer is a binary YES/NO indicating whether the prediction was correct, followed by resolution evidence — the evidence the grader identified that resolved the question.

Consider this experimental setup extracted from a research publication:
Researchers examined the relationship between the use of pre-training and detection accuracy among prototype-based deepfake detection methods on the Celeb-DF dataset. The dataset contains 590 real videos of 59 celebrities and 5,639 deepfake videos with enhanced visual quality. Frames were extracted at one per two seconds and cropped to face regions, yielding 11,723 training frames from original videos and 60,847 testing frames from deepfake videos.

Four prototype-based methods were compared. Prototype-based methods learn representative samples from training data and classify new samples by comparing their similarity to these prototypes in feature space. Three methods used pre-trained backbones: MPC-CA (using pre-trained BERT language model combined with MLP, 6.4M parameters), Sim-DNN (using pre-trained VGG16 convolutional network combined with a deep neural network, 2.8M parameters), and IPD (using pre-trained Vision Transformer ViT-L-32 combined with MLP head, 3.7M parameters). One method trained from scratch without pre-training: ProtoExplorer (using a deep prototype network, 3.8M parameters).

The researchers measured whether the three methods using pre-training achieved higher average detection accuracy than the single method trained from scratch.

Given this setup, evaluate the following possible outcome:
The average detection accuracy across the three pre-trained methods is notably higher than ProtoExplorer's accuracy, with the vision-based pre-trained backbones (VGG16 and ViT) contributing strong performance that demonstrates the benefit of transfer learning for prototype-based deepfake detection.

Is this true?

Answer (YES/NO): NO